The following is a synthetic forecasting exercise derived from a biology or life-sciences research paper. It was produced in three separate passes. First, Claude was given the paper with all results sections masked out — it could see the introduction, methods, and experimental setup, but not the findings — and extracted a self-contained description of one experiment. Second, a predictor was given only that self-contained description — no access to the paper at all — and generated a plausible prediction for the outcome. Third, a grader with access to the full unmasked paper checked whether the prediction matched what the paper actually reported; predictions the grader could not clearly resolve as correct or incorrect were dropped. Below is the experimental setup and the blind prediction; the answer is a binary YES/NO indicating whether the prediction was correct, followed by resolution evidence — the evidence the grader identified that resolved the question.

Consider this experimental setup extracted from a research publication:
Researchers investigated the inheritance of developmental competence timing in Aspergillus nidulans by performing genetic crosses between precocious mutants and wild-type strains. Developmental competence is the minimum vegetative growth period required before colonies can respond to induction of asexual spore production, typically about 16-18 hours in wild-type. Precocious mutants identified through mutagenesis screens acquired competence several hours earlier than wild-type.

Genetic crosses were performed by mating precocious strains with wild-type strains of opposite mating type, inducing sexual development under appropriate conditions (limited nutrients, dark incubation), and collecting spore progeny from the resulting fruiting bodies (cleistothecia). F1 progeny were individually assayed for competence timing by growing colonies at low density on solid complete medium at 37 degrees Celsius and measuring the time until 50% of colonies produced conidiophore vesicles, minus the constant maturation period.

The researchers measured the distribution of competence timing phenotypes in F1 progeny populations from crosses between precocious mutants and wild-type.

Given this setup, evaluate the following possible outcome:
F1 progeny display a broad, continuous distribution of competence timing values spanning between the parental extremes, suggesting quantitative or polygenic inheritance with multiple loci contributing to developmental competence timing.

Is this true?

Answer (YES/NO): NO